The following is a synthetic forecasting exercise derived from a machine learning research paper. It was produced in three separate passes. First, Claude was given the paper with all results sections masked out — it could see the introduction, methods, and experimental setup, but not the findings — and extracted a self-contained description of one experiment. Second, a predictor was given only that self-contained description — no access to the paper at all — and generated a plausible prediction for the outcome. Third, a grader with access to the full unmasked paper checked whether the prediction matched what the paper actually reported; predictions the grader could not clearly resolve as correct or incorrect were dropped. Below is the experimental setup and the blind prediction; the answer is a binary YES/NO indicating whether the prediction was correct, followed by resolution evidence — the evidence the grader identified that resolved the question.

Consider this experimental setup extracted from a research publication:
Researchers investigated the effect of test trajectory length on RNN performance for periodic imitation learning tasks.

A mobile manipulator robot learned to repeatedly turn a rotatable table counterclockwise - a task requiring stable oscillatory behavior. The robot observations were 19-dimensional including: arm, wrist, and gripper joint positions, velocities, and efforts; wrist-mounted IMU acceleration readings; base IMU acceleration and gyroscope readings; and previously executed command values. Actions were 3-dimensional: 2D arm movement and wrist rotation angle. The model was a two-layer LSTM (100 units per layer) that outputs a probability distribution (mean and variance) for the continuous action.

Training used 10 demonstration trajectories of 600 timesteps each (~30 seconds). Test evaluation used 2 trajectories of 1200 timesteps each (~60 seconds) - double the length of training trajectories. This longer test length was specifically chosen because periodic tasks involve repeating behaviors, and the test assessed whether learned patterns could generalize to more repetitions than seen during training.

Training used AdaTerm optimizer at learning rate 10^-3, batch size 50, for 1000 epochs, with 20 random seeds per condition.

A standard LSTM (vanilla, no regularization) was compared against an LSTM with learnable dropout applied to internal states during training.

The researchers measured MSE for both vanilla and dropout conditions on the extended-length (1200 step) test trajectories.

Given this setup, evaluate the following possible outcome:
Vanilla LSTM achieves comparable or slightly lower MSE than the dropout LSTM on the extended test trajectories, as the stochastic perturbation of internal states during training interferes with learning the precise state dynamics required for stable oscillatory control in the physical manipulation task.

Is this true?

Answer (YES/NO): NO